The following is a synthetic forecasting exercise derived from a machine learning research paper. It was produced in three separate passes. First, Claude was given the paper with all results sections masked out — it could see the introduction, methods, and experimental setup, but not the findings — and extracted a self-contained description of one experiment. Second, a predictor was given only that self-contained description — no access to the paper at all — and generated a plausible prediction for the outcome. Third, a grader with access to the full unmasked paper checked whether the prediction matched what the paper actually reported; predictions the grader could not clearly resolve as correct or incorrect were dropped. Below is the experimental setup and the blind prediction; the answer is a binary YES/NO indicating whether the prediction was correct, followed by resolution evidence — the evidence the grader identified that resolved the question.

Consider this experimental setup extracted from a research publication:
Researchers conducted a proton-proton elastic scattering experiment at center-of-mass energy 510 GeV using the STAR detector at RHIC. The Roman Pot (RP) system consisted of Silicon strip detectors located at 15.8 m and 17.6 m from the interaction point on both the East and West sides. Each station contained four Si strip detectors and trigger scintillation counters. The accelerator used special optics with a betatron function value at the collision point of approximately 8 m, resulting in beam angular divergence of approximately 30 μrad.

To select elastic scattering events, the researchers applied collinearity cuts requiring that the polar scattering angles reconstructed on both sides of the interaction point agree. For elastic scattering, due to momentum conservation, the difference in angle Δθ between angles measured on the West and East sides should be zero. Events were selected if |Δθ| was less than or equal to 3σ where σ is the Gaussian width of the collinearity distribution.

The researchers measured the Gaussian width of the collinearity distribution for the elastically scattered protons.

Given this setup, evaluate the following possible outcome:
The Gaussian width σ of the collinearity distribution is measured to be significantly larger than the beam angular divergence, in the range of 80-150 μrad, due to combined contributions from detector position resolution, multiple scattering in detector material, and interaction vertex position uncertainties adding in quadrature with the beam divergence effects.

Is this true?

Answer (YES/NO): NO